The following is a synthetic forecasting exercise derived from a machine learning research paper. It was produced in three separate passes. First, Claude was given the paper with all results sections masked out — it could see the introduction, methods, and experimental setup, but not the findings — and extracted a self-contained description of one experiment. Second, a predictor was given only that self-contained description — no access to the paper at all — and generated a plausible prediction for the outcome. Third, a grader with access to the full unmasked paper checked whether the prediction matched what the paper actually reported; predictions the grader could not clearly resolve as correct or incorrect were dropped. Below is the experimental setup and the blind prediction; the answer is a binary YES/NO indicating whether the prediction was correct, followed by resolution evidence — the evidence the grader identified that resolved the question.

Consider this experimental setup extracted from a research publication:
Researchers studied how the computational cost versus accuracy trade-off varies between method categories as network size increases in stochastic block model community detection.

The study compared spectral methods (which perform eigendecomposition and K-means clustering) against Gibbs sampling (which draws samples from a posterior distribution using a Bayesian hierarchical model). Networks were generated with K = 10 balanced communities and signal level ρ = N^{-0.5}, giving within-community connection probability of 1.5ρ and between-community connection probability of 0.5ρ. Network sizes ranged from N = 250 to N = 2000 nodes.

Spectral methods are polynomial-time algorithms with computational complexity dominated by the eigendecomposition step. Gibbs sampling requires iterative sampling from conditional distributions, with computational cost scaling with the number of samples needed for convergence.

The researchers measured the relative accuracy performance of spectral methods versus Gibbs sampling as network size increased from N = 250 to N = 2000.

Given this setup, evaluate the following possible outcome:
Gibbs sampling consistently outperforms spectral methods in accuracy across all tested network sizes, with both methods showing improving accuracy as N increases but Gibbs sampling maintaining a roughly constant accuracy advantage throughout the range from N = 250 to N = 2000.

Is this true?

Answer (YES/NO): NO